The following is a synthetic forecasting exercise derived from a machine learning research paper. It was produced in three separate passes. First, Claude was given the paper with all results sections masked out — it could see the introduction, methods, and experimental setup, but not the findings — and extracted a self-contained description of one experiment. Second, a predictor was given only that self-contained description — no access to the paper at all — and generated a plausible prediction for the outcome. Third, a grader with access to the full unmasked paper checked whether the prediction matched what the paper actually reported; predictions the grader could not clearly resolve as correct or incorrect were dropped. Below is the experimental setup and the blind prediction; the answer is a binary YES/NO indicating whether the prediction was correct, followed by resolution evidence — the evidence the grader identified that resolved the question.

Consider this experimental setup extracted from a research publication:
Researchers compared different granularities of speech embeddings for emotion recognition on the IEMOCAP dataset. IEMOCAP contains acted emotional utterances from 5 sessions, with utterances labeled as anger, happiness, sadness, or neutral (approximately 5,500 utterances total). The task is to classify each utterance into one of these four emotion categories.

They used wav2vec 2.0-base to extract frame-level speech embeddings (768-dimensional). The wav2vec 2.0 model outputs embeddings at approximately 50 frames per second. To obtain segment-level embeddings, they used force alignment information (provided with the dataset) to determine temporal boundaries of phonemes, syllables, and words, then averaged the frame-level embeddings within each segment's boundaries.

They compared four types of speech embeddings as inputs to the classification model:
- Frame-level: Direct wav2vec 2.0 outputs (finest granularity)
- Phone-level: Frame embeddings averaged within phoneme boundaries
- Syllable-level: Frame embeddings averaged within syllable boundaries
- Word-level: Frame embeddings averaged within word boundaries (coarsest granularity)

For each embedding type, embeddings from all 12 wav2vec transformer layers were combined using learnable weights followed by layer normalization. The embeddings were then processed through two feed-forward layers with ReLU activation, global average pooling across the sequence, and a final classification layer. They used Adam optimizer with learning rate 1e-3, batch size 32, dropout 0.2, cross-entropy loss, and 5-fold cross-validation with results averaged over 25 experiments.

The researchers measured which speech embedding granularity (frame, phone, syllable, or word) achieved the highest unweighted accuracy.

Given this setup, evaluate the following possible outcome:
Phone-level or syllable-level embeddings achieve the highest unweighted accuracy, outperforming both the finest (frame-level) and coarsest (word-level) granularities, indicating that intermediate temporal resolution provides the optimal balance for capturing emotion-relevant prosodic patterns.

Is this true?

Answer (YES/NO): NO